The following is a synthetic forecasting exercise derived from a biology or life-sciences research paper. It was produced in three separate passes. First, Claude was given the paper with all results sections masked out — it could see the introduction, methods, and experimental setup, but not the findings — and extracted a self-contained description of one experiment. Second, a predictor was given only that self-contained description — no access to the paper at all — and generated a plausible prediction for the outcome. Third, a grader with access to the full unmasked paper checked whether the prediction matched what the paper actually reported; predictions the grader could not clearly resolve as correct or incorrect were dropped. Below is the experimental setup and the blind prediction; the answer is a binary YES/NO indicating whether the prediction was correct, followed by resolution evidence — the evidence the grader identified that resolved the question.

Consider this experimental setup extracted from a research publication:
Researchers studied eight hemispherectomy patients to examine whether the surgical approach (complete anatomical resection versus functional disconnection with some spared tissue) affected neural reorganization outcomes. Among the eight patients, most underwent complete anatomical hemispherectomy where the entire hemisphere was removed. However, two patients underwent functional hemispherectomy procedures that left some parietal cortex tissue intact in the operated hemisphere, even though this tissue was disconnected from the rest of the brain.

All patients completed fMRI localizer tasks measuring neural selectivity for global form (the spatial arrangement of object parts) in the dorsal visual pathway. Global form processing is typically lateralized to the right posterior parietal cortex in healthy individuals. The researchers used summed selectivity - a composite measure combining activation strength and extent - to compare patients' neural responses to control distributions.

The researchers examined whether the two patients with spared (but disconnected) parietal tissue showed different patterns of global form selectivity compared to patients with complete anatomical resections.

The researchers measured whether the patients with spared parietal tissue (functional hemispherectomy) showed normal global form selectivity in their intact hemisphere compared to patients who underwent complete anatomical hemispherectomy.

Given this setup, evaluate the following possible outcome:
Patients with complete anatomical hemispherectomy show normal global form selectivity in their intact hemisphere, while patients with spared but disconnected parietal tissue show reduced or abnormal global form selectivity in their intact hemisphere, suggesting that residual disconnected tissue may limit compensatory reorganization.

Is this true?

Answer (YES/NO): NO